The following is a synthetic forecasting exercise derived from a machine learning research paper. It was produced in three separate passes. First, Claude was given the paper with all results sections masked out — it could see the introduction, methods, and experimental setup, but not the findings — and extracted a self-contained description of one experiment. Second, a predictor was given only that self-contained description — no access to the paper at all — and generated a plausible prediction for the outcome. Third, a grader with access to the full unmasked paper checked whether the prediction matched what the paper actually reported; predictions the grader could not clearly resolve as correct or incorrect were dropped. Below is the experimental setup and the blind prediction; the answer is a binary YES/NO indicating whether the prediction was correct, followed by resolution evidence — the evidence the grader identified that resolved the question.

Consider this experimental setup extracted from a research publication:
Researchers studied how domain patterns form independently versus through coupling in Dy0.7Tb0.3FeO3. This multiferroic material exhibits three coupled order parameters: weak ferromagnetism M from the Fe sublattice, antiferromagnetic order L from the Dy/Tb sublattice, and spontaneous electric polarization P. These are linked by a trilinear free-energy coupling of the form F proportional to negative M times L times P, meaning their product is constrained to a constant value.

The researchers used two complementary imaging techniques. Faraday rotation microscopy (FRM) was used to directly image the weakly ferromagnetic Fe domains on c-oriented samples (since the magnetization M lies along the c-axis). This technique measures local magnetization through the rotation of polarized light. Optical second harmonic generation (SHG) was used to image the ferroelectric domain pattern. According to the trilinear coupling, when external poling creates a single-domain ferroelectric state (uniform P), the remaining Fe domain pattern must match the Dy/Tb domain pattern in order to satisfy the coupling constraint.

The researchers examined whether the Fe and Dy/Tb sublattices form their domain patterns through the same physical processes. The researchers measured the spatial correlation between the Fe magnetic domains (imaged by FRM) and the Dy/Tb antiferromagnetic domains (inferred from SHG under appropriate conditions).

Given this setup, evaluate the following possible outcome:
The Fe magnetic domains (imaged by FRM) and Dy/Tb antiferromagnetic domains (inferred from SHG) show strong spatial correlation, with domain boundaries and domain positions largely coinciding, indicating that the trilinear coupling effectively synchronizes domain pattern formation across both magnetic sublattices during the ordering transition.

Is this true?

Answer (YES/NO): NO